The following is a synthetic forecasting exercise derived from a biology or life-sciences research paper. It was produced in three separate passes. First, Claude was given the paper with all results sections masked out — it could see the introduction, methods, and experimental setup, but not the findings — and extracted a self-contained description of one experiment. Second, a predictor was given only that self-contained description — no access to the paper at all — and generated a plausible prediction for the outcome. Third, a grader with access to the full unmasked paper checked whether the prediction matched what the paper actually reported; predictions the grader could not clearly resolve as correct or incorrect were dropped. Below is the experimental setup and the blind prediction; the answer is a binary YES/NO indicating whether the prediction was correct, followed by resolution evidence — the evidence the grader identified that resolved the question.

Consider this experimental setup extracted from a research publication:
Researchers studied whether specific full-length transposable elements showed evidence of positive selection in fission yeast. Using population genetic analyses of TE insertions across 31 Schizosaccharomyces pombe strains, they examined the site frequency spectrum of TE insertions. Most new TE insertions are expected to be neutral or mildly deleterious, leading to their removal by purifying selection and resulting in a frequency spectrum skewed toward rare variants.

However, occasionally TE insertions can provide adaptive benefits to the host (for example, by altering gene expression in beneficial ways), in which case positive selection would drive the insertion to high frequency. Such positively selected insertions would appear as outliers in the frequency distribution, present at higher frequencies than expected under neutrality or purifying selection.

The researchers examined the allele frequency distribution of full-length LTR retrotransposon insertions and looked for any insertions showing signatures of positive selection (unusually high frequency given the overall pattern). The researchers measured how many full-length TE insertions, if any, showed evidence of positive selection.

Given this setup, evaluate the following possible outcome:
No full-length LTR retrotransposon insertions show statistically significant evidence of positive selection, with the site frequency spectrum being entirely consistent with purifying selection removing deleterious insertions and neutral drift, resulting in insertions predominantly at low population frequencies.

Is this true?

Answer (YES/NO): NO